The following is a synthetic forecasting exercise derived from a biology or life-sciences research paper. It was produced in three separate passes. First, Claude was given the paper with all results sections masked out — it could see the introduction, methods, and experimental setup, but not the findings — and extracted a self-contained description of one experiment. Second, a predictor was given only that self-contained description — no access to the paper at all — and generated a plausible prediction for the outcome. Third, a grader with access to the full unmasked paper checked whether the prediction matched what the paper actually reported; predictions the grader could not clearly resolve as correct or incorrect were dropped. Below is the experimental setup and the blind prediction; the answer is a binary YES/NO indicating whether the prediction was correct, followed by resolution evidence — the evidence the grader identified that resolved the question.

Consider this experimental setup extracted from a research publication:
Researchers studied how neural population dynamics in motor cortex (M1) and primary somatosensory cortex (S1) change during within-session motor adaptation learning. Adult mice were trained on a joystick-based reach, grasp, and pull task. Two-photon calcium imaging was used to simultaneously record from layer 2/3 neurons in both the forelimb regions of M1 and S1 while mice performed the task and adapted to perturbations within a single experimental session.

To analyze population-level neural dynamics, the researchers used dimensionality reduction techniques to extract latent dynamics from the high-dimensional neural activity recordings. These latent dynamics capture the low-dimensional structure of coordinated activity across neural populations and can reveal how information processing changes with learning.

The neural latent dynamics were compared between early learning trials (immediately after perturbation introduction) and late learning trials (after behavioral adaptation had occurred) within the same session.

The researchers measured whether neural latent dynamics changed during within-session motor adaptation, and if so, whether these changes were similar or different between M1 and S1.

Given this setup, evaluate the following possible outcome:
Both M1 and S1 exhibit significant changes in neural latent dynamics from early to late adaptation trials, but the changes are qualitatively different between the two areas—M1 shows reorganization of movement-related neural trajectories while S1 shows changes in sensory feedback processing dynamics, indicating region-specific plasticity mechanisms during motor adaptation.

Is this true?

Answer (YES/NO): NO